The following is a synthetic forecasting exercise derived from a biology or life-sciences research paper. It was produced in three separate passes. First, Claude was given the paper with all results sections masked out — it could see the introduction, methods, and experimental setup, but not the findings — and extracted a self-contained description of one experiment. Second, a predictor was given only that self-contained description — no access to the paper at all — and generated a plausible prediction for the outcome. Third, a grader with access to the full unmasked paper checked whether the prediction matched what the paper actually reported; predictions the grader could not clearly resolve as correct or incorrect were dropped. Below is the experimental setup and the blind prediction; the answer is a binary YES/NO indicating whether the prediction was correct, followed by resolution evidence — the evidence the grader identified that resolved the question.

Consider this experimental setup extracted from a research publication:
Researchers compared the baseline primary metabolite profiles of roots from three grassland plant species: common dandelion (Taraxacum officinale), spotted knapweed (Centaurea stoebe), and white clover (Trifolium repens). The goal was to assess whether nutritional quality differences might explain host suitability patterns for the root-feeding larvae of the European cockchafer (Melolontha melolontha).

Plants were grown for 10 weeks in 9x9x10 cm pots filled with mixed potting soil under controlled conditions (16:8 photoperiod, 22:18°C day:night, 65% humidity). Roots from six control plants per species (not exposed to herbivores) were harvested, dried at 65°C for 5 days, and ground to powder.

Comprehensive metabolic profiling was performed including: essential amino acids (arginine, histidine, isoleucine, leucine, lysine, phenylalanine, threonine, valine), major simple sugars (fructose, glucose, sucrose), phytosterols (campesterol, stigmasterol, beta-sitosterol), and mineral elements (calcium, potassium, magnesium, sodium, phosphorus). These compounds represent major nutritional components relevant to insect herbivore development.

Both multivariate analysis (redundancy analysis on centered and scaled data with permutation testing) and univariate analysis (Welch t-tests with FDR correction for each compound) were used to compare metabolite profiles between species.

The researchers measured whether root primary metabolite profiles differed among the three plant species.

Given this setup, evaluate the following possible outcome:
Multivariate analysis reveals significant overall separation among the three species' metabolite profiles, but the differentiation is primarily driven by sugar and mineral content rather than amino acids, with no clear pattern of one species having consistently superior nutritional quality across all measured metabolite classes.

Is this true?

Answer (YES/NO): NO